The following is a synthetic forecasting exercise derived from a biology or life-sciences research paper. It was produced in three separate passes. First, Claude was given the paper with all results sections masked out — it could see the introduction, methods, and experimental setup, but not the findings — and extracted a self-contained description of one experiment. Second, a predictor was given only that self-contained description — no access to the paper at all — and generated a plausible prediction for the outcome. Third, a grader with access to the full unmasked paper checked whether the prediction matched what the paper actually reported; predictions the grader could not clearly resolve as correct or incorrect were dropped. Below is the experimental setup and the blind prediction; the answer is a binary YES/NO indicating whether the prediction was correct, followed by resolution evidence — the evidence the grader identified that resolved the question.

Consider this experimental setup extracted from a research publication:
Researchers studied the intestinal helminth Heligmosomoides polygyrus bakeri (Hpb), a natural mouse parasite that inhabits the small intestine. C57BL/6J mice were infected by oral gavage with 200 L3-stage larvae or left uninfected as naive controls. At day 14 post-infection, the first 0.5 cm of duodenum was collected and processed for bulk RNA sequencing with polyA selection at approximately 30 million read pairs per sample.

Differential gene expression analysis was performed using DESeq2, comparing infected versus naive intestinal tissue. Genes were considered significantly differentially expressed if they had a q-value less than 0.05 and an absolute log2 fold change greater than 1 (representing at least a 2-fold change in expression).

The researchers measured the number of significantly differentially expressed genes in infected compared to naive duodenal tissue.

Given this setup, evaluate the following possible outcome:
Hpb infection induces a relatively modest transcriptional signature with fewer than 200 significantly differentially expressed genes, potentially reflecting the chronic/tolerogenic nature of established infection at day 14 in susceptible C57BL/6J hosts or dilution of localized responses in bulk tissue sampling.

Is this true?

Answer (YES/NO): NO